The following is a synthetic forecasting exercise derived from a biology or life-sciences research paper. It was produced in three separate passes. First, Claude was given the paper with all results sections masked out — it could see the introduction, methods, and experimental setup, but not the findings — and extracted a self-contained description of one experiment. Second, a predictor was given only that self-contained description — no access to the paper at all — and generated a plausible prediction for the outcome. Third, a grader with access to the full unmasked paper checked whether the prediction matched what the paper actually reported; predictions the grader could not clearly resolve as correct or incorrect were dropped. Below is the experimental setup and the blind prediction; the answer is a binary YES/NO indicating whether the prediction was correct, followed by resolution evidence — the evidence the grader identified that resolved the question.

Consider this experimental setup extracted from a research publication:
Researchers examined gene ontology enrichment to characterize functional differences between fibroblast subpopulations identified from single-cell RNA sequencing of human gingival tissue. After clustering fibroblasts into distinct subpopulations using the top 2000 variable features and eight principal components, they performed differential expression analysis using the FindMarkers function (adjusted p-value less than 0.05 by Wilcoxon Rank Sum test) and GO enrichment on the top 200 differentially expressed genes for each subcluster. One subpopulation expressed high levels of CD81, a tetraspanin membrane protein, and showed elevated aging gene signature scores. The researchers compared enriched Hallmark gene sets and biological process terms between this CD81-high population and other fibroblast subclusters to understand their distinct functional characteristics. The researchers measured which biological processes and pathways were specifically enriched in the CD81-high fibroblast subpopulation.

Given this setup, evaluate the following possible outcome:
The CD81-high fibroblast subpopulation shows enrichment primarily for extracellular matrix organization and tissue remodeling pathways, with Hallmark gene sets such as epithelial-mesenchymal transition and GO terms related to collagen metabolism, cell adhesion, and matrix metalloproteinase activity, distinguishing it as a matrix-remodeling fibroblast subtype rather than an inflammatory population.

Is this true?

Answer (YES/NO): NO